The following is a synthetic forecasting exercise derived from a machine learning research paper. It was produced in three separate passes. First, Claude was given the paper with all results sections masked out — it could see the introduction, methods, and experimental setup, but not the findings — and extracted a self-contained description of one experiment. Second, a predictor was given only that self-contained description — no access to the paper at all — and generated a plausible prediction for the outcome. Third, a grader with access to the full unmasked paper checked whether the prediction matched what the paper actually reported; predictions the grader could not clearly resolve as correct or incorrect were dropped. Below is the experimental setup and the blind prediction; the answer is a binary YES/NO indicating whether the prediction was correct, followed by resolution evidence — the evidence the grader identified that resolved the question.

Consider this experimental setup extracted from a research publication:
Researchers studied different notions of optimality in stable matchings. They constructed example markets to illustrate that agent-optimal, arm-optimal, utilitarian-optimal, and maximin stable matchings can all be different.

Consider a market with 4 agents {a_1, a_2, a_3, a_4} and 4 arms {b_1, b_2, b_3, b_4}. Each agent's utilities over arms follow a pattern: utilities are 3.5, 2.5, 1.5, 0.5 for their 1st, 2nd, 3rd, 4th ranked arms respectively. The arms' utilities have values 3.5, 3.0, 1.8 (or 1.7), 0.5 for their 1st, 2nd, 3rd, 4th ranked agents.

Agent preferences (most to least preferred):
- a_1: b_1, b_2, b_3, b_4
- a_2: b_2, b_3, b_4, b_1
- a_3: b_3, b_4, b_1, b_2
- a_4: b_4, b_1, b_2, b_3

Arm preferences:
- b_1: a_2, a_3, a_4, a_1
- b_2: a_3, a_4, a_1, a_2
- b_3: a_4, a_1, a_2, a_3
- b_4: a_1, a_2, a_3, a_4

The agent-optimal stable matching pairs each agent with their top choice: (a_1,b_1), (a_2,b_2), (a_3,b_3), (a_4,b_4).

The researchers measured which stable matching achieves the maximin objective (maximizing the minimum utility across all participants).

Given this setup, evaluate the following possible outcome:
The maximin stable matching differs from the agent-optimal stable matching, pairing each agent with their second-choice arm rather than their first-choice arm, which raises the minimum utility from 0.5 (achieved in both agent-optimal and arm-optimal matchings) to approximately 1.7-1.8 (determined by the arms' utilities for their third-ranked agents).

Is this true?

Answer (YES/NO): YES